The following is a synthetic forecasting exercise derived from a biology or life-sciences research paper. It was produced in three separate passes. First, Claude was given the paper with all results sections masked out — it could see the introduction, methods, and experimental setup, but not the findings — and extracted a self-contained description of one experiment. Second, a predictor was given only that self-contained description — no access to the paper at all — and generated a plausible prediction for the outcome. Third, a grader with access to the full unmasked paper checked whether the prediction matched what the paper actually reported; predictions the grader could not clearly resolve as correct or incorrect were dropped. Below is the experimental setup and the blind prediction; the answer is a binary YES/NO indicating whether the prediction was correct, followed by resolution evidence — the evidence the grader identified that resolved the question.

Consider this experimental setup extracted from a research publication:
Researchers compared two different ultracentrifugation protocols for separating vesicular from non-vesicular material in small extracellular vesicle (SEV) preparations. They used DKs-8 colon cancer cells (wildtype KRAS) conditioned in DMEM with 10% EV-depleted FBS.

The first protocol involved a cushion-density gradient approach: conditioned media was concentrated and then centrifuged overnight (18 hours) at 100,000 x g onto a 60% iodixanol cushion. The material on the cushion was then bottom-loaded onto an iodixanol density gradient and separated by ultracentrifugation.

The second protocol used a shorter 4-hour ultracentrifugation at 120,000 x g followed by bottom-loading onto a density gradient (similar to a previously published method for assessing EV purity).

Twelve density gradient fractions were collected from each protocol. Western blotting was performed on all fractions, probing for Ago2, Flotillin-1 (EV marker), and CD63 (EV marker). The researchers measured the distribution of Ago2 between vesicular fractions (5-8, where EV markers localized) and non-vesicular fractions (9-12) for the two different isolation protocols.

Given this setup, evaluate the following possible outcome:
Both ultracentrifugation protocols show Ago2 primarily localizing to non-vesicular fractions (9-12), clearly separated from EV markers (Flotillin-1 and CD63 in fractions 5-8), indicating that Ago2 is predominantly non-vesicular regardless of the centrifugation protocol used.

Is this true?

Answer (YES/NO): NO